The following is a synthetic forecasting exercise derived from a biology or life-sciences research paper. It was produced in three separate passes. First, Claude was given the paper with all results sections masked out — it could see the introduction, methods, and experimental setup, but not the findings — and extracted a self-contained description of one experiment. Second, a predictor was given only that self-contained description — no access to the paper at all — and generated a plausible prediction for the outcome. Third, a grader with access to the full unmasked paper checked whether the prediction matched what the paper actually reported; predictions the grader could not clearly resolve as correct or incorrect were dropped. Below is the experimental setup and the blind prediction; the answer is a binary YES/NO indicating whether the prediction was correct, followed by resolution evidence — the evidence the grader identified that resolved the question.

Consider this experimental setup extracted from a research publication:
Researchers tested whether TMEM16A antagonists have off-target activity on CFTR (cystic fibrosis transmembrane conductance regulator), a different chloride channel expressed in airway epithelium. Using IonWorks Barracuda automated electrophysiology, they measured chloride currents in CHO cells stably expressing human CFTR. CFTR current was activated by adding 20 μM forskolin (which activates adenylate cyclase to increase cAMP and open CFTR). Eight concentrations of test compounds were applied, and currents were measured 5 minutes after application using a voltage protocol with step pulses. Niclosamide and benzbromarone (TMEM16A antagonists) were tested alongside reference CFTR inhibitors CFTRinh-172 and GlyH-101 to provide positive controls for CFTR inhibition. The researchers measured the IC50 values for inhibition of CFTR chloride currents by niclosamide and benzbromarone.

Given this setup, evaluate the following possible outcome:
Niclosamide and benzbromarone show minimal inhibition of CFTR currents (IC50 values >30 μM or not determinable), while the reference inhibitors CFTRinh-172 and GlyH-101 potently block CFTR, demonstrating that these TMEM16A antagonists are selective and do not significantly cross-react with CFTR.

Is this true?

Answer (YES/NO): NO